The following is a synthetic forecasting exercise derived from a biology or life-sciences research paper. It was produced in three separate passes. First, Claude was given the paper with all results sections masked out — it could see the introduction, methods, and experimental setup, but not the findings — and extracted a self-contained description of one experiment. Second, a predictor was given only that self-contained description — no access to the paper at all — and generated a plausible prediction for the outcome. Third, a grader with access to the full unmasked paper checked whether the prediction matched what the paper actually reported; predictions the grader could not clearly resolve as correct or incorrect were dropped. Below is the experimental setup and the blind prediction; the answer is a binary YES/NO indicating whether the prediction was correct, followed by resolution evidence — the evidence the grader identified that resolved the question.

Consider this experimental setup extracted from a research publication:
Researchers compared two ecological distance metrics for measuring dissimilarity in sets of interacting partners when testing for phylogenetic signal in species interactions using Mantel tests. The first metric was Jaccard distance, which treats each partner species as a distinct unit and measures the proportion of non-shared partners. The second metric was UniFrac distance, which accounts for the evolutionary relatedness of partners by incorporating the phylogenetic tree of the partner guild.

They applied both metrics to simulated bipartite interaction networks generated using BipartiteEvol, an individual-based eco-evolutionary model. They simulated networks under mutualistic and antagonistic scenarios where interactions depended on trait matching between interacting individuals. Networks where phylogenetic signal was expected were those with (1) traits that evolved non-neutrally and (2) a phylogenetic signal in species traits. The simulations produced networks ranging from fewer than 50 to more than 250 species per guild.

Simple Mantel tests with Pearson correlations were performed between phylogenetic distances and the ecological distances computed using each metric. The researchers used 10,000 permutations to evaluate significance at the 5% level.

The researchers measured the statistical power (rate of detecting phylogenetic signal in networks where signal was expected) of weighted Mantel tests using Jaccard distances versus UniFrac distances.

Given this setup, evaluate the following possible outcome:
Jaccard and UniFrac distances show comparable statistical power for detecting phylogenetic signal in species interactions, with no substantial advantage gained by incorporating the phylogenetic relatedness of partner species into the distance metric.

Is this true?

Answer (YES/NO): NO